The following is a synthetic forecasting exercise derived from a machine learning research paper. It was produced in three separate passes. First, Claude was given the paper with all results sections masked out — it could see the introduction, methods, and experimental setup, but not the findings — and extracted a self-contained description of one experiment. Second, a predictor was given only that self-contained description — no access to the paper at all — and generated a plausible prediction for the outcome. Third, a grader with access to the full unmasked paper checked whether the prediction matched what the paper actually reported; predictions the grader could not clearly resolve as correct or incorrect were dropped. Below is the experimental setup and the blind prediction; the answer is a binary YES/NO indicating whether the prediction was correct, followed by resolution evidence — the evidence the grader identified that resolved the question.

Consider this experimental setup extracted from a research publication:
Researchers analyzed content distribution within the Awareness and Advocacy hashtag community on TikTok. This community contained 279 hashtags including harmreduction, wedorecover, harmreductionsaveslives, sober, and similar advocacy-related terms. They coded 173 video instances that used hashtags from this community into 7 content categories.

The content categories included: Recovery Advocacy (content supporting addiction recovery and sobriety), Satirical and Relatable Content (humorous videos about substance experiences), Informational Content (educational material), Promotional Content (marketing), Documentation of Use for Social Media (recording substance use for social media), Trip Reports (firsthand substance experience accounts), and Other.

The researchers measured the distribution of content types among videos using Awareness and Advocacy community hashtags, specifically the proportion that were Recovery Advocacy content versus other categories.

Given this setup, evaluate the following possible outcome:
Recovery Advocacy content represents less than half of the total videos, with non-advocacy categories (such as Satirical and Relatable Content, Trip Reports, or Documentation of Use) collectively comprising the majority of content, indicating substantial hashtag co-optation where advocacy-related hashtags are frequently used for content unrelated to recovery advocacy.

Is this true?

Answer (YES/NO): NO